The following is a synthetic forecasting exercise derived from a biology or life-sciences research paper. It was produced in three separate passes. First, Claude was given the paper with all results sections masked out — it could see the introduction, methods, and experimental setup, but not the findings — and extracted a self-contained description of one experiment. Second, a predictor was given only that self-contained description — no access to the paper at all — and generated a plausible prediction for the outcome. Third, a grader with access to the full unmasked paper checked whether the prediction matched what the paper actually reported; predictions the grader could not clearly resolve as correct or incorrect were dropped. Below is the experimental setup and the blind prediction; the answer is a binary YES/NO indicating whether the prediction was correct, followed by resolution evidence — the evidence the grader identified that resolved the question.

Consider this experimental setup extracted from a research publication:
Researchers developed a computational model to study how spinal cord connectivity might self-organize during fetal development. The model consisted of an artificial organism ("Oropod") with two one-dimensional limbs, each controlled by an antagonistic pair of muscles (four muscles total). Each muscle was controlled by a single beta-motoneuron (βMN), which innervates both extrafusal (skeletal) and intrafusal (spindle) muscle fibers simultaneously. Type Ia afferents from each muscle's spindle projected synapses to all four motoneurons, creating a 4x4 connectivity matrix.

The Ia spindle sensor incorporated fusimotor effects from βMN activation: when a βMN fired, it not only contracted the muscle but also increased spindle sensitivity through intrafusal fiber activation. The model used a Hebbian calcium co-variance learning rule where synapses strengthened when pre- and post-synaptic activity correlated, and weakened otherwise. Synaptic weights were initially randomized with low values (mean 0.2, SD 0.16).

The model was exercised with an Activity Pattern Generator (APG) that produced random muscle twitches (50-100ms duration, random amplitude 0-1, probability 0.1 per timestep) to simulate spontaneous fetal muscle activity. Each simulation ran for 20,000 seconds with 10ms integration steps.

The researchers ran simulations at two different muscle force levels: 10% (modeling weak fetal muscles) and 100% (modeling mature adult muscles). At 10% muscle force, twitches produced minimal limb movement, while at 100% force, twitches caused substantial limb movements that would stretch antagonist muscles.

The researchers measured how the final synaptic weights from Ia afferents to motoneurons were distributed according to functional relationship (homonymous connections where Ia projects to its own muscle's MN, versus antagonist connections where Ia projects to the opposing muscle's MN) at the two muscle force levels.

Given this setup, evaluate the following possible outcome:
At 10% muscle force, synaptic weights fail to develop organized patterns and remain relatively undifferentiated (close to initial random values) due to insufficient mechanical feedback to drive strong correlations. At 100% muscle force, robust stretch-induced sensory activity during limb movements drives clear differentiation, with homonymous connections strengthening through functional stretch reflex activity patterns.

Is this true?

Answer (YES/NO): NO